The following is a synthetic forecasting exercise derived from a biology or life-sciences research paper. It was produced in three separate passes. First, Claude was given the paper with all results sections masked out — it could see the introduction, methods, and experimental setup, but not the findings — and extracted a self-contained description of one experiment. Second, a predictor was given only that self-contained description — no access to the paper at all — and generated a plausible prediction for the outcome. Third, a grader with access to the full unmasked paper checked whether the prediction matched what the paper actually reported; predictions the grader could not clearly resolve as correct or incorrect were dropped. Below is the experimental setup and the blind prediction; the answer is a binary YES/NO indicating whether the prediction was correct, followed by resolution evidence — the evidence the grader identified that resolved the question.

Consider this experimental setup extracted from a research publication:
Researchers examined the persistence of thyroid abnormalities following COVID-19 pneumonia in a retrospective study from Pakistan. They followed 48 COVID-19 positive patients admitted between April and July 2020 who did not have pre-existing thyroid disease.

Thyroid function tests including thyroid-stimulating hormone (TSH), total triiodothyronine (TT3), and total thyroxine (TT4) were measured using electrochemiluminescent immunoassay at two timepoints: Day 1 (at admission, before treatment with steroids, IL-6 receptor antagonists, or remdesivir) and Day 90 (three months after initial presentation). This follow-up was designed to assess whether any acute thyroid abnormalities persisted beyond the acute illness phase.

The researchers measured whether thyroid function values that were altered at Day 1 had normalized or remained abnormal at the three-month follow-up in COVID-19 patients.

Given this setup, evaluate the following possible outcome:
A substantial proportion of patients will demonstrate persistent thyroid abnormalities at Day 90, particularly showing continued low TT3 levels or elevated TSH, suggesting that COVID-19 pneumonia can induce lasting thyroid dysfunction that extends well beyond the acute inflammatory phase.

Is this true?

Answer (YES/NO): NO